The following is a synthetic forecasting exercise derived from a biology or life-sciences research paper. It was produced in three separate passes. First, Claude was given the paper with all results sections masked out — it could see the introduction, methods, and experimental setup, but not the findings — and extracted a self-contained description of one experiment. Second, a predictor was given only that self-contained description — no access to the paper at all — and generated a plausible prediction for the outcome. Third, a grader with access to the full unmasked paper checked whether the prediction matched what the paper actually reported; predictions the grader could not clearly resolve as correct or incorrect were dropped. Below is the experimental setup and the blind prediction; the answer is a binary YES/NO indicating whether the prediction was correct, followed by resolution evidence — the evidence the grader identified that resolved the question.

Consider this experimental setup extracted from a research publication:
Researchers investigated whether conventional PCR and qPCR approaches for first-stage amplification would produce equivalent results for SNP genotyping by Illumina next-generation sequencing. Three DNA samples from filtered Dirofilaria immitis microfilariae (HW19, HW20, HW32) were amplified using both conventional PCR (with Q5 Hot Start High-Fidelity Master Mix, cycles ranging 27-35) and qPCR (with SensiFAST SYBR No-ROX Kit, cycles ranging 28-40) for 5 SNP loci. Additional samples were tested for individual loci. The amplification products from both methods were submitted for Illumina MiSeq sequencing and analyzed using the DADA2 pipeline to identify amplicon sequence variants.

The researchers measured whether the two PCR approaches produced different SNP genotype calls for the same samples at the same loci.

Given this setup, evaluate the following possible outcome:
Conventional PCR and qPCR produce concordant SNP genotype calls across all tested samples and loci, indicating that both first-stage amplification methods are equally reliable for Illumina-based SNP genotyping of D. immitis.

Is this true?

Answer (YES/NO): YES